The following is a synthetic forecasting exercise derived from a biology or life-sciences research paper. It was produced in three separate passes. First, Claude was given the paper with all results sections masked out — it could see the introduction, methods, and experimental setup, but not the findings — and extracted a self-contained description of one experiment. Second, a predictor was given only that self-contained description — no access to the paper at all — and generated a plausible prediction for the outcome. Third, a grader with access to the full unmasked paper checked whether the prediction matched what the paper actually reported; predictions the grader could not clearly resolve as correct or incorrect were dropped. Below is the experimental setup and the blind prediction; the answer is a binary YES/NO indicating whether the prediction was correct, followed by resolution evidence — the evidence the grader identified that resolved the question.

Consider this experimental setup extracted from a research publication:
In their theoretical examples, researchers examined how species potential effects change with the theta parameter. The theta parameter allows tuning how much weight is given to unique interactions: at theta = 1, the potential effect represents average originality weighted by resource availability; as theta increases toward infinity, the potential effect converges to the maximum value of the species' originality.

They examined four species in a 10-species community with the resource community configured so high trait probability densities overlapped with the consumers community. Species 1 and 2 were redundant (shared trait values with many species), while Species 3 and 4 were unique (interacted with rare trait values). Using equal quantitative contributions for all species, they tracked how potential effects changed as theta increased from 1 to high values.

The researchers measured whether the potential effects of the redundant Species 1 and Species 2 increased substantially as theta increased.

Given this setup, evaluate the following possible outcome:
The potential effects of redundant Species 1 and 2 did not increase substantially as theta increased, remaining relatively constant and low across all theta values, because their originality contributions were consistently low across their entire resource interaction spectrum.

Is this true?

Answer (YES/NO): NO